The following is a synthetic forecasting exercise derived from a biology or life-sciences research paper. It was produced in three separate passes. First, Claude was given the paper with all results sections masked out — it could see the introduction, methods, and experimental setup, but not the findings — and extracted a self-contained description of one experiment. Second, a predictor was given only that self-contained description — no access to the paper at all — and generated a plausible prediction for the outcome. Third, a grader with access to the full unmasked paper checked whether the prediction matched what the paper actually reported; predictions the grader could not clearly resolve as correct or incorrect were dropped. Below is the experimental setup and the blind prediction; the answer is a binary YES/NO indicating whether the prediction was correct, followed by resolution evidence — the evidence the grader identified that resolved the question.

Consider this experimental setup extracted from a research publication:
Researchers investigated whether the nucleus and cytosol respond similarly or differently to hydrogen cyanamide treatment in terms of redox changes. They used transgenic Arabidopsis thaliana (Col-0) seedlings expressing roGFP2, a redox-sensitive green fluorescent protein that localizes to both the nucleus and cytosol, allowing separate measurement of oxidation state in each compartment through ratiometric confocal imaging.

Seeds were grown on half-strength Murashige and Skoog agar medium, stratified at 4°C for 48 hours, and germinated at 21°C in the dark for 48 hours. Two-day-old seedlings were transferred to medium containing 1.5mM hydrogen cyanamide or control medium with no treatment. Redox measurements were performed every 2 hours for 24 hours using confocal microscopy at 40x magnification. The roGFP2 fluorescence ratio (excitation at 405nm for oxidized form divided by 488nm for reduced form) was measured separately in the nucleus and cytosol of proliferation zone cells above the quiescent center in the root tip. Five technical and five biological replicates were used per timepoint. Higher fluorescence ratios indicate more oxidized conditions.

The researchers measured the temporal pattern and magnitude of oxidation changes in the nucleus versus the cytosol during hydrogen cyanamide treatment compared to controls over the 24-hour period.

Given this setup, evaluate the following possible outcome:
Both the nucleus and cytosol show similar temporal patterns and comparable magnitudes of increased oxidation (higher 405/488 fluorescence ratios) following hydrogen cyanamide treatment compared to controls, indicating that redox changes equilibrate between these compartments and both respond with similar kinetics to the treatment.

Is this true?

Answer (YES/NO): NO